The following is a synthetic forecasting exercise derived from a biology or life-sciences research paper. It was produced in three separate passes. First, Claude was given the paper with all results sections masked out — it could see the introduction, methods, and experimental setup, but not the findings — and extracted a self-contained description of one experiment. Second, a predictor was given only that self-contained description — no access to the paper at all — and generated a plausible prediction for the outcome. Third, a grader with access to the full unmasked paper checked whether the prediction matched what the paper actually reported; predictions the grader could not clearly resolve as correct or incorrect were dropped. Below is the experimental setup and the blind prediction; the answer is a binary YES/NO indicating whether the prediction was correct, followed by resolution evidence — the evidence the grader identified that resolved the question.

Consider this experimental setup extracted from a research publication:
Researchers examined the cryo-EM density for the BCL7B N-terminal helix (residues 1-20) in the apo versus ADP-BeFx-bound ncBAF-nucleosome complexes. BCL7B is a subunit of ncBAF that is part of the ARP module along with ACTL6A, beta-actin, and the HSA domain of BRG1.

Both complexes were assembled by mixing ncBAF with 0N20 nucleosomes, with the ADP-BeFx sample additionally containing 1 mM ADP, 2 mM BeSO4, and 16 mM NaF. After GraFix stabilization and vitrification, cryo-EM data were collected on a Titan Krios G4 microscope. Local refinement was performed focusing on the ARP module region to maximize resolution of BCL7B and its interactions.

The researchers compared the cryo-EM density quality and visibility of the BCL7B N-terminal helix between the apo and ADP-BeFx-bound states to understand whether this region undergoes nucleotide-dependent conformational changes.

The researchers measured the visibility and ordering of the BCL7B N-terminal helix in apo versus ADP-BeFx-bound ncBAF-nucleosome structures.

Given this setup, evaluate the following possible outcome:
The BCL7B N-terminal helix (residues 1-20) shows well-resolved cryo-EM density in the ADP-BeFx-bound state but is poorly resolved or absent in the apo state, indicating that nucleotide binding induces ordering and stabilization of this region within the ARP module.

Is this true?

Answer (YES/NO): NO